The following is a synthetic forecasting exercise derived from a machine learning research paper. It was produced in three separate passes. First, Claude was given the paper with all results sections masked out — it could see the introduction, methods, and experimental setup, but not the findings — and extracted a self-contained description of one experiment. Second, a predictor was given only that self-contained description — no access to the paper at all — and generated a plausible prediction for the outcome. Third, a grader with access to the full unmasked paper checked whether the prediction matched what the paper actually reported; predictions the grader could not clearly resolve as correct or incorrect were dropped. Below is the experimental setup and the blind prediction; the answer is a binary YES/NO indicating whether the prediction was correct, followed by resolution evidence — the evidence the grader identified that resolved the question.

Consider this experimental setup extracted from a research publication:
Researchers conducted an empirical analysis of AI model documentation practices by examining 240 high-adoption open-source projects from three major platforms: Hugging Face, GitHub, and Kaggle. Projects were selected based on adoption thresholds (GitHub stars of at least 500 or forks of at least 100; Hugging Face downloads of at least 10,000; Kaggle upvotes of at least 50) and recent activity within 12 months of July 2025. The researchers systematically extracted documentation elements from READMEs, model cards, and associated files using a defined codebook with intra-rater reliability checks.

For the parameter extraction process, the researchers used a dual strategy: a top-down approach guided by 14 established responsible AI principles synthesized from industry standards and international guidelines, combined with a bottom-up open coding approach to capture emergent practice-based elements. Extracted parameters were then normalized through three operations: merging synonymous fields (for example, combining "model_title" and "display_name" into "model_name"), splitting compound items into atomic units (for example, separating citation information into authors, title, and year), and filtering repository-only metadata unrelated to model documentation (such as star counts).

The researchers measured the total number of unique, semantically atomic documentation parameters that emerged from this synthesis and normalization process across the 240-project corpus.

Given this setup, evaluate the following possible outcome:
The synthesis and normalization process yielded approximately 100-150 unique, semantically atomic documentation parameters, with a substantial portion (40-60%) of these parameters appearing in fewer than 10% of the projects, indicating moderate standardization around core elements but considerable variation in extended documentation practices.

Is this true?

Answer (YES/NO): NO